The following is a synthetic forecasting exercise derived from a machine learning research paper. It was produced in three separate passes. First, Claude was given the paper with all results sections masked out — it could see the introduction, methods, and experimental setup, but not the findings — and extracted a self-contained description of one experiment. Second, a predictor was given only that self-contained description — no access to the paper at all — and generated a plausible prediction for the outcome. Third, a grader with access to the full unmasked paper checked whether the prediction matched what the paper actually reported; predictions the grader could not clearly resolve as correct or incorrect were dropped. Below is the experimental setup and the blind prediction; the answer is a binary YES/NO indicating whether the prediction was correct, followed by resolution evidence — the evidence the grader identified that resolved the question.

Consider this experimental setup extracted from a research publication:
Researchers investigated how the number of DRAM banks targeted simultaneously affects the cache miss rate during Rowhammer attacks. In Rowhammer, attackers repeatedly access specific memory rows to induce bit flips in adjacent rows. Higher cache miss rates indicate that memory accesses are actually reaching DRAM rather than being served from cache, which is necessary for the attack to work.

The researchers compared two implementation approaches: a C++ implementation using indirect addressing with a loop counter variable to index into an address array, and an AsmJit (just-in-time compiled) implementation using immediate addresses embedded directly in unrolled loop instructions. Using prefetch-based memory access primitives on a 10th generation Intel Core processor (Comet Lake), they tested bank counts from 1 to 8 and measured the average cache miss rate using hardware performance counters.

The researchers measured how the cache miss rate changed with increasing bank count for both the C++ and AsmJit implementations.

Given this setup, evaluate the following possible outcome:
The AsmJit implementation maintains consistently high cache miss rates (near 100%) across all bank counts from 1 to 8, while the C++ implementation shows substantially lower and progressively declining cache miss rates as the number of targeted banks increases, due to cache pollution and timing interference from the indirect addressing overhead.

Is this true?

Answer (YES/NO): NO